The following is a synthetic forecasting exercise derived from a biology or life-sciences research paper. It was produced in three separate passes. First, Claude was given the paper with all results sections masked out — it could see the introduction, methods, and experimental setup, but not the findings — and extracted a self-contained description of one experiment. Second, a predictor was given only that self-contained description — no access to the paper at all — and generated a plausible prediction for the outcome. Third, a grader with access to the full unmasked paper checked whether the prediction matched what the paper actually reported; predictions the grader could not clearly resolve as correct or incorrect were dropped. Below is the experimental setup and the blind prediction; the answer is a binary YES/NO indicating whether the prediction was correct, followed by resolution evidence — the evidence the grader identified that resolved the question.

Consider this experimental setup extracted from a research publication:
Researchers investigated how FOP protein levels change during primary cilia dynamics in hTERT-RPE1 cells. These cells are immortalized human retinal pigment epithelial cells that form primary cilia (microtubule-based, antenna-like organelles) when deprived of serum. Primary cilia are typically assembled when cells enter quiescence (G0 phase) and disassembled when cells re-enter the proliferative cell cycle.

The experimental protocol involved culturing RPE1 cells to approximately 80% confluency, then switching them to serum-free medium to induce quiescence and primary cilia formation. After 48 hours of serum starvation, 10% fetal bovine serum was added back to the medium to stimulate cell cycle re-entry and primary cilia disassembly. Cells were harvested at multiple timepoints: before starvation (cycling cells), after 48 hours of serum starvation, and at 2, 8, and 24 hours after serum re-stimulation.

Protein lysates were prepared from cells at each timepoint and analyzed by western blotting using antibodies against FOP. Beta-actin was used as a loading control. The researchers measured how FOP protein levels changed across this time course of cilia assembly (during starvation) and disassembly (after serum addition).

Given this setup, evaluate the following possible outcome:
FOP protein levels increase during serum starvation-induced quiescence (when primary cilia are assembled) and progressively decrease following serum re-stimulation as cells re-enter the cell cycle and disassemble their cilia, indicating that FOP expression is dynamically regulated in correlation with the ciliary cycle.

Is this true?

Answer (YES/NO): NO